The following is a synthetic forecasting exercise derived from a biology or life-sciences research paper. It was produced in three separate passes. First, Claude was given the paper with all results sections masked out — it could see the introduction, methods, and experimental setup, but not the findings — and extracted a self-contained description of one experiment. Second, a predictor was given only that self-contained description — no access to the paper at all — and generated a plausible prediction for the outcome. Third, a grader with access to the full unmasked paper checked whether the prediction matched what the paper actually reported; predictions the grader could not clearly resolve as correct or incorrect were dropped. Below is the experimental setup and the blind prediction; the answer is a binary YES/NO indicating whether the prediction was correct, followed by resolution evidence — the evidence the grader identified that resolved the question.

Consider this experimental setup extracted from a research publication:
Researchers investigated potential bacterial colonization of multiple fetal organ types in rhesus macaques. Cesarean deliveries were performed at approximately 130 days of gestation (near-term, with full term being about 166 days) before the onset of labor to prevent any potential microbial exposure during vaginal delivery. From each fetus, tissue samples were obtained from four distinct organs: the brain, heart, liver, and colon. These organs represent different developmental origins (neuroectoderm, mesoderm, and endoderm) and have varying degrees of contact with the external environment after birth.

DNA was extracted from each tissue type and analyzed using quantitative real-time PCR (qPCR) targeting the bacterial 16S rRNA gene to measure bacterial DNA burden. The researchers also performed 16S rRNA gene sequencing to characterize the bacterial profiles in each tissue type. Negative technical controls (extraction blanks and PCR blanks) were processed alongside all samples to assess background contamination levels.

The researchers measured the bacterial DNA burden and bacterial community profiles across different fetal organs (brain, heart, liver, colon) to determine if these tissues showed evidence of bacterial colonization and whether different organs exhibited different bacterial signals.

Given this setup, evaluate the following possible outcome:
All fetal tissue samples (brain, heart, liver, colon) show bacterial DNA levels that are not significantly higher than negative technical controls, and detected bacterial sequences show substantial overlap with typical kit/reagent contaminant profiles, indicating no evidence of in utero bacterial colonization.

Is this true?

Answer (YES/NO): YES